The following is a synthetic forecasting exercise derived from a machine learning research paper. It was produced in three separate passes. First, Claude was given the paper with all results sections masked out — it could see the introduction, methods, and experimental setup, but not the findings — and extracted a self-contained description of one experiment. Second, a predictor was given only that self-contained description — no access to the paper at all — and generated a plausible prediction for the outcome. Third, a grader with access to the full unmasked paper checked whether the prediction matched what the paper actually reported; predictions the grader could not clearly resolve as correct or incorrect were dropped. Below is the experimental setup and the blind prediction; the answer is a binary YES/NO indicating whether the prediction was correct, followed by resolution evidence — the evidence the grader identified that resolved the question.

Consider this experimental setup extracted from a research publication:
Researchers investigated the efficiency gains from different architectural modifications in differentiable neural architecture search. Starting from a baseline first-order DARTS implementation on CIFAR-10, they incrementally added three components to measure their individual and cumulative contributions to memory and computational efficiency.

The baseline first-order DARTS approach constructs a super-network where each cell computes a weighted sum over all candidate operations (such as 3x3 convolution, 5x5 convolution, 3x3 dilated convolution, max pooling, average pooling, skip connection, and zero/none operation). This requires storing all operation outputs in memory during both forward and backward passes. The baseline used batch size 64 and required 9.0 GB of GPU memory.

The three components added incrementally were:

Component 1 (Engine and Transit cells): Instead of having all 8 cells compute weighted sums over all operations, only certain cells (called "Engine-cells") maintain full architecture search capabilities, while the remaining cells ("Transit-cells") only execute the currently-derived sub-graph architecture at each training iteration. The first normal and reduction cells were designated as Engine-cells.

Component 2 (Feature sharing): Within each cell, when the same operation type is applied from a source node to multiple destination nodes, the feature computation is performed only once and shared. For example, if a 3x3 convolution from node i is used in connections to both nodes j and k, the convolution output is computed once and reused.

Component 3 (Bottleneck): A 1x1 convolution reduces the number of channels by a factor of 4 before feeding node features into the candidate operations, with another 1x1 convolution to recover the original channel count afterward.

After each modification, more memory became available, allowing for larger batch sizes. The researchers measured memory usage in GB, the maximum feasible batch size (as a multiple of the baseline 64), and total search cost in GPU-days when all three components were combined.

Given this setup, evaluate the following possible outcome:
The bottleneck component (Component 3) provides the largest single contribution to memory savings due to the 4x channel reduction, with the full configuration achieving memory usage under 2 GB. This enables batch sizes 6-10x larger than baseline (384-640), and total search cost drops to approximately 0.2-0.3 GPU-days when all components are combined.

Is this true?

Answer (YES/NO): NO